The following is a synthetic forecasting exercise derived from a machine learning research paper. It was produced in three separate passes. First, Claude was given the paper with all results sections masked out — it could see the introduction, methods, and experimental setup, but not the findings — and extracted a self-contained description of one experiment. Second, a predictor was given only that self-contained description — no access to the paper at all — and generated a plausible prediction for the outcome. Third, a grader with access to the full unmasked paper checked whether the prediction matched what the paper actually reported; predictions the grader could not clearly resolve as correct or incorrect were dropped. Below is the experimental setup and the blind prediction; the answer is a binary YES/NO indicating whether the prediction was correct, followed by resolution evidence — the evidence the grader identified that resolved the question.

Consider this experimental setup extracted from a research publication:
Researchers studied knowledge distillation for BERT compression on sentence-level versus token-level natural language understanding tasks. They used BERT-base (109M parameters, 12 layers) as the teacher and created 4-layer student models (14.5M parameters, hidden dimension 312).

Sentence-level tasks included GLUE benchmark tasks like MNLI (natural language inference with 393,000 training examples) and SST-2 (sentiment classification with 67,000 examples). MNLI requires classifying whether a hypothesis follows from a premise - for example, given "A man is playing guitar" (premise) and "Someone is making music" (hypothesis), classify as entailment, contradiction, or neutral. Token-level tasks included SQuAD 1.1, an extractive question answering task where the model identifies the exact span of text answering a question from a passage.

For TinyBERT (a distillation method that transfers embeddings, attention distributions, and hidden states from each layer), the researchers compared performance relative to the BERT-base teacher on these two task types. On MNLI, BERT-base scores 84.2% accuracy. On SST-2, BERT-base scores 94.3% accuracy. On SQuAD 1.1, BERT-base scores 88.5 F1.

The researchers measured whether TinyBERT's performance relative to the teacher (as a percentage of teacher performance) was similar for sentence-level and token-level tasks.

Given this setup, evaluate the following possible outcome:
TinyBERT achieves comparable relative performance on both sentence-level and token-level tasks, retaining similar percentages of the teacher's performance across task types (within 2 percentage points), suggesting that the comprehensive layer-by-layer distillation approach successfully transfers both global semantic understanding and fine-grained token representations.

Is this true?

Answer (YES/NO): NO